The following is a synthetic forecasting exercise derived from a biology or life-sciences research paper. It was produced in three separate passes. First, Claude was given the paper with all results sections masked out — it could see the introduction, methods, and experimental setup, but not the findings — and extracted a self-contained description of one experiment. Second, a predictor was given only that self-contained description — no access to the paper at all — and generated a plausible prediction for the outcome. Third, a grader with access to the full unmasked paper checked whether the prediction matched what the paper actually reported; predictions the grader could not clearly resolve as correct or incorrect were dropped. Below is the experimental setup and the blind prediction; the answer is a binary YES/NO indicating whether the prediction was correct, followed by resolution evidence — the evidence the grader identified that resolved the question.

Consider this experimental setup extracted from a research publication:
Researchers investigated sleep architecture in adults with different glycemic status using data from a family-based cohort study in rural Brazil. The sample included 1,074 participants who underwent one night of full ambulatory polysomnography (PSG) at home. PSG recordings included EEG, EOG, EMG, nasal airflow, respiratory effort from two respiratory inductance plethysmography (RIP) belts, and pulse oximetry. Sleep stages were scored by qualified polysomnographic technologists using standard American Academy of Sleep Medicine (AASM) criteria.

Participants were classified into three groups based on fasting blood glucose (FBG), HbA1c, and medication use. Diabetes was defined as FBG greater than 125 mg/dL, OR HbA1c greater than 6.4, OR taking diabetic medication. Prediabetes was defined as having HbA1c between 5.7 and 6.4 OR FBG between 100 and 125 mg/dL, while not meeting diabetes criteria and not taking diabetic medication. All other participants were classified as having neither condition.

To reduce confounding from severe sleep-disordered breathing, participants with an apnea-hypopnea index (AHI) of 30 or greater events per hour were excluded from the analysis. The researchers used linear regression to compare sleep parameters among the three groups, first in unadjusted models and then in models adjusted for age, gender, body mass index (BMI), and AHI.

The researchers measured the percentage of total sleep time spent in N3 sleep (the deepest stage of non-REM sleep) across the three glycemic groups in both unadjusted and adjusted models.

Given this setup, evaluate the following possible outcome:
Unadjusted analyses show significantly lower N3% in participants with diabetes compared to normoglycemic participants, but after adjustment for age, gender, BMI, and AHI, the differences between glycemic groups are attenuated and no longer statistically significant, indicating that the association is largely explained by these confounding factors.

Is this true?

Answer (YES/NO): NO